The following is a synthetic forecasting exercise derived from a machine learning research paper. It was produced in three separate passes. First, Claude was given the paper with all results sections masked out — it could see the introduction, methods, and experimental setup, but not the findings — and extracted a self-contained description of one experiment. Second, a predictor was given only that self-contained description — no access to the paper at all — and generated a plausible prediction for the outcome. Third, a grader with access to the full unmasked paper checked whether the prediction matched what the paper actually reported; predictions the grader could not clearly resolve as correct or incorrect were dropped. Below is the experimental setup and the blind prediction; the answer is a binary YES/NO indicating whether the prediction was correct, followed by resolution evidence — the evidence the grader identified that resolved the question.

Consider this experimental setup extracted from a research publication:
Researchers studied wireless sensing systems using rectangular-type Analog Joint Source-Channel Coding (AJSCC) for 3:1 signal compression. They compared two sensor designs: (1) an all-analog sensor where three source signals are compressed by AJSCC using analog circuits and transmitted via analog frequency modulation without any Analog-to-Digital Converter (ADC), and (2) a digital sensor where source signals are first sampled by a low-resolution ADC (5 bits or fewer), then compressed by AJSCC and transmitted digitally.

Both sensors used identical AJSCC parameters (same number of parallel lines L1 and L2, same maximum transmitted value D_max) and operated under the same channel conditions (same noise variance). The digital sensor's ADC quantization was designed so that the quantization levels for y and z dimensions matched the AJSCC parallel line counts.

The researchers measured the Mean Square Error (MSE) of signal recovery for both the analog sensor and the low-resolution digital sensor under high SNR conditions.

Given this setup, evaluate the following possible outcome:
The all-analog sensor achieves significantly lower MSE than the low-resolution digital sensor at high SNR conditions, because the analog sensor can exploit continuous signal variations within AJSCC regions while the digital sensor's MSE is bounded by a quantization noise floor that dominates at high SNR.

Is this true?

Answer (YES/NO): NO